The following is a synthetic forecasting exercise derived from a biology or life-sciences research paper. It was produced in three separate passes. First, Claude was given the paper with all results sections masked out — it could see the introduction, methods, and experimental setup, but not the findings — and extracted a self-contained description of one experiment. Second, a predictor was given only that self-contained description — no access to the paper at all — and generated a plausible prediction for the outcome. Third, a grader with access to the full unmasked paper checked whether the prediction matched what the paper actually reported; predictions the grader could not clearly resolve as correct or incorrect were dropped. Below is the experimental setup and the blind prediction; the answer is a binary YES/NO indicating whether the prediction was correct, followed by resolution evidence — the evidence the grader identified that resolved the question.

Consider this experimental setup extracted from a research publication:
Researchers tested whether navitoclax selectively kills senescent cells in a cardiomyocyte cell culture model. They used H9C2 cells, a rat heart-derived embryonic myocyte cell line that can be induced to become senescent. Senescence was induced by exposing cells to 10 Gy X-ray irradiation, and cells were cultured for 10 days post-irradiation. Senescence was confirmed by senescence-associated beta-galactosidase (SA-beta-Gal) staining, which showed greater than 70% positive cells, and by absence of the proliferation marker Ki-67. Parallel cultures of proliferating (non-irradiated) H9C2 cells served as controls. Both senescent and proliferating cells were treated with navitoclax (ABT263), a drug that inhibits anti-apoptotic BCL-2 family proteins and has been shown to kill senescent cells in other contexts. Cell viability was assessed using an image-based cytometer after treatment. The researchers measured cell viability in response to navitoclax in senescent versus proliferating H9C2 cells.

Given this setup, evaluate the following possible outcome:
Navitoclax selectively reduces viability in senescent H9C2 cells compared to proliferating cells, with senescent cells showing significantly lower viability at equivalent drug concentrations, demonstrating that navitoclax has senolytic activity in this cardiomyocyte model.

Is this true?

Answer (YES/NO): YES